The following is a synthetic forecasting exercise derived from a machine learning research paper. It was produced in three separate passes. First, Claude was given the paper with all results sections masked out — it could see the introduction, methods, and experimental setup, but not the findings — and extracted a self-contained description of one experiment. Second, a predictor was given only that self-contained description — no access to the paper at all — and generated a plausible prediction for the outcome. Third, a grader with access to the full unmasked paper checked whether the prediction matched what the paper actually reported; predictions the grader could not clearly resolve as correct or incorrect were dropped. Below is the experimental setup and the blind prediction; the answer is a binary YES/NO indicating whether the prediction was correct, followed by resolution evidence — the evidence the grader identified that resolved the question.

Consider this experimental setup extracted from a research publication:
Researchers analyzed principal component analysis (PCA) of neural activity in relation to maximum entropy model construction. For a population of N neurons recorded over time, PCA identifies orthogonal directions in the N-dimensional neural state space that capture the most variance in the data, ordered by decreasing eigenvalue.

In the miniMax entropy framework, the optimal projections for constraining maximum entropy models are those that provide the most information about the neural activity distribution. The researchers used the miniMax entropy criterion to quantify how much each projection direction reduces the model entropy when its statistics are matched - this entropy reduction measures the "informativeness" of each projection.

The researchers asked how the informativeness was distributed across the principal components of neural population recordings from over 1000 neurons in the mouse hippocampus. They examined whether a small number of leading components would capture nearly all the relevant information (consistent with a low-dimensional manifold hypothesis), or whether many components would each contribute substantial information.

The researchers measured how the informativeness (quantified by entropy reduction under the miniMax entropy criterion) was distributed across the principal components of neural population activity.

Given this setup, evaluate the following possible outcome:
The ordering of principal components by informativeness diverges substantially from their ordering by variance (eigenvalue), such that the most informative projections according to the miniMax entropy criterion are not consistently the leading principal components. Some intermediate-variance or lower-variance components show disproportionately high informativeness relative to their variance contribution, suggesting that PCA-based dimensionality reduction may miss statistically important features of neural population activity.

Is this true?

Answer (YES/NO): NO